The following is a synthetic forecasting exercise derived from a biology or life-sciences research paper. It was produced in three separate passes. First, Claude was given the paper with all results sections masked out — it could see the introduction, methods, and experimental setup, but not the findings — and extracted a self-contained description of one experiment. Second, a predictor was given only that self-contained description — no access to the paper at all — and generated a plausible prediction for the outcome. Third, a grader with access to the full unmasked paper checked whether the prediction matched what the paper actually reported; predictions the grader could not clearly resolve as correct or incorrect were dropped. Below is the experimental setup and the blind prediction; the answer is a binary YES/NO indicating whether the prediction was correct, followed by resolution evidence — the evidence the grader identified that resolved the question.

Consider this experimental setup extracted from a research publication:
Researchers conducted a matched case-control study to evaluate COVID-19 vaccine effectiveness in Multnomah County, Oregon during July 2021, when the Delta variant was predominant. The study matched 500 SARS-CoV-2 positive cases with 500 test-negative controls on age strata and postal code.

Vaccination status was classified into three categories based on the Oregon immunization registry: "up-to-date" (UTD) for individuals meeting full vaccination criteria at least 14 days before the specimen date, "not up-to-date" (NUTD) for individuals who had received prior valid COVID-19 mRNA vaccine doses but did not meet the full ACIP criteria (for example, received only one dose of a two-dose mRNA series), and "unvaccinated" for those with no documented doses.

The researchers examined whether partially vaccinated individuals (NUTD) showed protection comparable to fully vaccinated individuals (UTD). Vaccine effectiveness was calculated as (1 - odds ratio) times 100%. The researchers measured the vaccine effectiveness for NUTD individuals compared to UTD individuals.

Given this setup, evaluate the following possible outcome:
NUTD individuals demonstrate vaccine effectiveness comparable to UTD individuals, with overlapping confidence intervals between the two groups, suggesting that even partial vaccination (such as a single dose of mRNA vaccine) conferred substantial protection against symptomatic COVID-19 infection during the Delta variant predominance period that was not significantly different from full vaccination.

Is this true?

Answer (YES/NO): YES